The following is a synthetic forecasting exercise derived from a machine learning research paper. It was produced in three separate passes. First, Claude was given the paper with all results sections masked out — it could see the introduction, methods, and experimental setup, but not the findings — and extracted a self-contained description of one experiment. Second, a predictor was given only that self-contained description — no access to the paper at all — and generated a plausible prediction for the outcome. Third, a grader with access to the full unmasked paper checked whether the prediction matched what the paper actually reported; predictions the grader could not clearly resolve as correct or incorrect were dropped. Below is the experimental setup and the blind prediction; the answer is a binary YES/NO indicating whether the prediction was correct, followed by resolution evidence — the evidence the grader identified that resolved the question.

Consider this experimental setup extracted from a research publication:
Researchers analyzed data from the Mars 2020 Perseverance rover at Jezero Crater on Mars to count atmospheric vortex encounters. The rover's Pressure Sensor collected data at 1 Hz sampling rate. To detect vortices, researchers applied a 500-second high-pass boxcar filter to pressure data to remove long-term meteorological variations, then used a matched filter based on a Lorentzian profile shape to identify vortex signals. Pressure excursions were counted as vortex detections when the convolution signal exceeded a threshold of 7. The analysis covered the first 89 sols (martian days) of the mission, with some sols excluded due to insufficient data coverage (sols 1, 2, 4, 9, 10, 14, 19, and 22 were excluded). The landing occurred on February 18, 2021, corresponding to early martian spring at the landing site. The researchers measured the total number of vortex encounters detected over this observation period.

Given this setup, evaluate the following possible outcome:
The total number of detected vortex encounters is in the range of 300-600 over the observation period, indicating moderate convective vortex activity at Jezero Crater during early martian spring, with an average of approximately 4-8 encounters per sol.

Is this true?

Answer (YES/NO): YES